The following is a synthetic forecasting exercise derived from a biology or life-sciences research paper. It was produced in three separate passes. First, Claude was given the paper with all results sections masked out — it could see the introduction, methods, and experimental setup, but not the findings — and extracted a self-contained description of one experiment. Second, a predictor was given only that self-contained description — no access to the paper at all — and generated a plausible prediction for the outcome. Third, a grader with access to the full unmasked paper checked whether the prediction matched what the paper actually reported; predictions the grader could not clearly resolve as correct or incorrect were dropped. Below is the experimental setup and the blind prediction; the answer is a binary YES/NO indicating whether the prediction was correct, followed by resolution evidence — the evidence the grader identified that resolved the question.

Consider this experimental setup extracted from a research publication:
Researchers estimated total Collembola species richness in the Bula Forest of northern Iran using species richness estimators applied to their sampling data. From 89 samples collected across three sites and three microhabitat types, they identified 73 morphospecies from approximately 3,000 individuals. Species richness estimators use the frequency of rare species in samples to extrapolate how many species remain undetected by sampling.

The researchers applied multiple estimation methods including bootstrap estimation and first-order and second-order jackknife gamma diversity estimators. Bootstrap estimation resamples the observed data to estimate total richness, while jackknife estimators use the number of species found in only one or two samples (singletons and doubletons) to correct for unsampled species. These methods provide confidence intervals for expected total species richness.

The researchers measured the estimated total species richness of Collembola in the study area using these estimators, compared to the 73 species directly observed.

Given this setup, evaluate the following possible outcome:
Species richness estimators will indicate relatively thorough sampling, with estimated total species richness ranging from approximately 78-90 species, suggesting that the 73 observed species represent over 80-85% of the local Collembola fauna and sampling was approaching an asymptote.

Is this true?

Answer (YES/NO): NO